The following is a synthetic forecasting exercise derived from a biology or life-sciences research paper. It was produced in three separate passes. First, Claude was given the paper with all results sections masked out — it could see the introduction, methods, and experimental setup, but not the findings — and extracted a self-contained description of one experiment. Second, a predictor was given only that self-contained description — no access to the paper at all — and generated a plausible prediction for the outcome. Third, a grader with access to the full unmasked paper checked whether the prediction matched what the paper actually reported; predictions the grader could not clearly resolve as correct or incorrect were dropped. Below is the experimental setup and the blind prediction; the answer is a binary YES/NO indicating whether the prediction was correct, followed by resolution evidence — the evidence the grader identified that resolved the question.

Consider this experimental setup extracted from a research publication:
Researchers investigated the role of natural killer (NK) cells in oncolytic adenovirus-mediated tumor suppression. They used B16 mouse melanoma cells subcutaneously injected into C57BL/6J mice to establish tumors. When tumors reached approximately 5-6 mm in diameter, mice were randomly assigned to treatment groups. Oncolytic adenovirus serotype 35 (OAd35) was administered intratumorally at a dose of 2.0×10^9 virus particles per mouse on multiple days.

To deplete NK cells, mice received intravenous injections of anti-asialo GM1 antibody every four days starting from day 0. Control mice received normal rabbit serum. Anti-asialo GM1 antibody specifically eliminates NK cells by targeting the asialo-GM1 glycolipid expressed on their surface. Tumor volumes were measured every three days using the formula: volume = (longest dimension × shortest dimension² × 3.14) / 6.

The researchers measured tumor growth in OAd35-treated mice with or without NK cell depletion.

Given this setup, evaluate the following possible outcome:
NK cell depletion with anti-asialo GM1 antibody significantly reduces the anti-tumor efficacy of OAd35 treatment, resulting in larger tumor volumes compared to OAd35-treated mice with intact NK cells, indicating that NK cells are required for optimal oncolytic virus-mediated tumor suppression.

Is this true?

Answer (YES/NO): YES